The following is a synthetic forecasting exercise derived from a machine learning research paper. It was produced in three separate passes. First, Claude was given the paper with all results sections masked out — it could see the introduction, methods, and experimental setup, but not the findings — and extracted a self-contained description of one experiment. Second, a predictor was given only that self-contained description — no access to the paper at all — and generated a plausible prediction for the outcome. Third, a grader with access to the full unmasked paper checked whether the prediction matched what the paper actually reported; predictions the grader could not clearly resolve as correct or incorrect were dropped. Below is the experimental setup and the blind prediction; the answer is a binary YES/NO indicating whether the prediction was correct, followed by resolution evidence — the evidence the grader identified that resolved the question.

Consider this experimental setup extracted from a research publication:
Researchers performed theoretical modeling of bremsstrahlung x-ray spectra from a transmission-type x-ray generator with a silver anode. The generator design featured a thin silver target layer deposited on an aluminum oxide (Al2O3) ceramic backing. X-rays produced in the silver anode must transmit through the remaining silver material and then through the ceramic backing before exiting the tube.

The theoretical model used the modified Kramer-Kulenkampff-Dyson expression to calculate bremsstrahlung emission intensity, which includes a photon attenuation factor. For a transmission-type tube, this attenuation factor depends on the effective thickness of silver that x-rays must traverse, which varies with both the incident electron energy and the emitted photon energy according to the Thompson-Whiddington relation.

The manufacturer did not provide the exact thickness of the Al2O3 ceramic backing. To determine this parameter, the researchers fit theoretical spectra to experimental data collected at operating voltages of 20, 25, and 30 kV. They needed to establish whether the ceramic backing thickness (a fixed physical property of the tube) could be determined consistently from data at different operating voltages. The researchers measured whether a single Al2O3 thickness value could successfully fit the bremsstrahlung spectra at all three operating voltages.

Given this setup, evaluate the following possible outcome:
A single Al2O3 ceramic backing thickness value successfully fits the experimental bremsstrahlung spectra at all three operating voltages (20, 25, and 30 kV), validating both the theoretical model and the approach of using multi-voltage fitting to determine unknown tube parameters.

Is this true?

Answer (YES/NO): YES